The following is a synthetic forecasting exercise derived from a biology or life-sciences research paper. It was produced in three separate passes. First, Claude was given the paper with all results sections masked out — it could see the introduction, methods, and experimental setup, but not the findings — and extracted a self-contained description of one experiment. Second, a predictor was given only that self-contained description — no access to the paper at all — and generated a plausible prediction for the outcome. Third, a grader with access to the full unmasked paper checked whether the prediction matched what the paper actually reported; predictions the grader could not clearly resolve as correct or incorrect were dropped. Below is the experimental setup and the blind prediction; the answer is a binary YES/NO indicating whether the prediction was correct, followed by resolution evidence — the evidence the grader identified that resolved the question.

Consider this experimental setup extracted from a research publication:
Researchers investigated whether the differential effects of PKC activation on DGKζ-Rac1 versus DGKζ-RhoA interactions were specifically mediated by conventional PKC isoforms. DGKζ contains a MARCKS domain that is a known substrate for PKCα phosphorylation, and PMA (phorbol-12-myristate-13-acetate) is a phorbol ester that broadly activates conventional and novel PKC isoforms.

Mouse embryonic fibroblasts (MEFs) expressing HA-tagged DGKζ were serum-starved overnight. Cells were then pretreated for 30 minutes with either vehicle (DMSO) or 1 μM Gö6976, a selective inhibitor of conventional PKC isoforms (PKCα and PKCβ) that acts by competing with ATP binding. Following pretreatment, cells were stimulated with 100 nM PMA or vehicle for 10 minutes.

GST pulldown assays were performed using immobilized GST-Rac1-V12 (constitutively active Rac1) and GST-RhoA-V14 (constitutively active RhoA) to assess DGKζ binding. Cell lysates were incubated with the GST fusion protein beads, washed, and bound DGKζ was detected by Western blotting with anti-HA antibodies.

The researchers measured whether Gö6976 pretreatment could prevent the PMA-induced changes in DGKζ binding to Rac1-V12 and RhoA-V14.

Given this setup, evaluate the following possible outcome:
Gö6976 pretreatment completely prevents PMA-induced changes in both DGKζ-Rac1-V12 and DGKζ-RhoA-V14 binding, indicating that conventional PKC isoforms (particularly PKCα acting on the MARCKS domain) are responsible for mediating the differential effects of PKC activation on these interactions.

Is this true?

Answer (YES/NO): YES